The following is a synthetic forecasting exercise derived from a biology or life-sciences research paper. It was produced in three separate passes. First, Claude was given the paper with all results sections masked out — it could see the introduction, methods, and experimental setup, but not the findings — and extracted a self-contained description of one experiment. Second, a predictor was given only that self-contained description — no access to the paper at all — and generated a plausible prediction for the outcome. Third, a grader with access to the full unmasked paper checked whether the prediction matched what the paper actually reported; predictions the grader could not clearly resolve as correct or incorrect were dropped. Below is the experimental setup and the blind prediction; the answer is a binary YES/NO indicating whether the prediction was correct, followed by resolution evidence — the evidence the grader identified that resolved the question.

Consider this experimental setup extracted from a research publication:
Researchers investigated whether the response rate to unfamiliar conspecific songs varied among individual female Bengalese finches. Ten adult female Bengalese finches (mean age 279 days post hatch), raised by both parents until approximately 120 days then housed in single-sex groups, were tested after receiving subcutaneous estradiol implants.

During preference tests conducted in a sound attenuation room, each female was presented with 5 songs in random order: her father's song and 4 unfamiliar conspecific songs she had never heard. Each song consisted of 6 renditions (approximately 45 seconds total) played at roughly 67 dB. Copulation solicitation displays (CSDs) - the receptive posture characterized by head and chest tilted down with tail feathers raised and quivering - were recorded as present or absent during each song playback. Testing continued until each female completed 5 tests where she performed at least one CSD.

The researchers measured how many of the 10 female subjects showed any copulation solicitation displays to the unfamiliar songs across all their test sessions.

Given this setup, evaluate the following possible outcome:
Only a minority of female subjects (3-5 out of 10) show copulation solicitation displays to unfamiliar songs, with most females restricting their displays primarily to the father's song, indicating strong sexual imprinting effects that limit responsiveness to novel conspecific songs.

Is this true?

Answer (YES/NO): NO